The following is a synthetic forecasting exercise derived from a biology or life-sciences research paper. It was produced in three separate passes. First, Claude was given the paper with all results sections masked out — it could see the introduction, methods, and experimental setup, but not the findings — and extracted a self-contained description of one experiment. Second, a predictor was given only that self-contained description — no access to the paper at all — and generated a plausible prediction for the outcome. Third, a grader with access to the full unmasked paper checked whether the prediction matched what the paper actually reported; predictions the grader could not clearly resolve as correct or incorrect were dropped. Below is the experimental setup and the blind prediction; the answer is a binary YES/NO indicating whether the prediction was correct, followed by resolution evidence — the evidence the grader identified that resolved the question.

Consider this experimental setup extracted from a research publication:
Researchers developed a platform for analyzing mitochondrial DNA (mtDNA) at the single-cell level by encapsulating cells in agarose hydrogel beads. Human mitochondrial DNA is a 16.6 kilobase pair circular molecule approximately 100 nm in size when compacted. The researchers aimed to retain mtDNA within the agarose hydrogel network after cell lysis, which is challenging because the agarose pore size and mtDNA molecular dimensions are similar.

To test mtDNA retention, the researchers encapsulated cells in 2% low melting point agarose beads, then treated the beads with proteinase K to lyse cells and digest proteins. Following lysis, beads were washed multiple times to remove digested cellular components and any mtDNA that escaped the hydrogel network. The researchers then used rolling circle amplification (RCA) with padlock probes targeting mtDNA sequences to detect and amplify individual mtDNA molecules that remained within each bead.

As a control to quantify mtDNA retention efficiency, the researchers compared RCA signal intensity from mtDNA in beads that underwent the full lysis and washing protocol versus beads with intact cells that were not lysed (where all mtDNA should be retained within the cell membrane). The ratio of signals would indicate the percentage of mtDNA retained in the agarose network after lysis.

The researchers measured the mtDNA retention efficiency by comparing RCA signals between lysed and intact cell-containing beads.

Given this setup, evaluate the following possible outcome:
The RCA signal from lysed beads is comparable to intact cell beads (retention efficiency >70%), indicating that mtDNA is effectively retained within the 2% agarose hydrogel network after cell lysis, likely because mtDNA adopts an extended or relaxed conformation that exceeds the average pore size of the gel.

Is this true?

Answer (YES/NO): YES